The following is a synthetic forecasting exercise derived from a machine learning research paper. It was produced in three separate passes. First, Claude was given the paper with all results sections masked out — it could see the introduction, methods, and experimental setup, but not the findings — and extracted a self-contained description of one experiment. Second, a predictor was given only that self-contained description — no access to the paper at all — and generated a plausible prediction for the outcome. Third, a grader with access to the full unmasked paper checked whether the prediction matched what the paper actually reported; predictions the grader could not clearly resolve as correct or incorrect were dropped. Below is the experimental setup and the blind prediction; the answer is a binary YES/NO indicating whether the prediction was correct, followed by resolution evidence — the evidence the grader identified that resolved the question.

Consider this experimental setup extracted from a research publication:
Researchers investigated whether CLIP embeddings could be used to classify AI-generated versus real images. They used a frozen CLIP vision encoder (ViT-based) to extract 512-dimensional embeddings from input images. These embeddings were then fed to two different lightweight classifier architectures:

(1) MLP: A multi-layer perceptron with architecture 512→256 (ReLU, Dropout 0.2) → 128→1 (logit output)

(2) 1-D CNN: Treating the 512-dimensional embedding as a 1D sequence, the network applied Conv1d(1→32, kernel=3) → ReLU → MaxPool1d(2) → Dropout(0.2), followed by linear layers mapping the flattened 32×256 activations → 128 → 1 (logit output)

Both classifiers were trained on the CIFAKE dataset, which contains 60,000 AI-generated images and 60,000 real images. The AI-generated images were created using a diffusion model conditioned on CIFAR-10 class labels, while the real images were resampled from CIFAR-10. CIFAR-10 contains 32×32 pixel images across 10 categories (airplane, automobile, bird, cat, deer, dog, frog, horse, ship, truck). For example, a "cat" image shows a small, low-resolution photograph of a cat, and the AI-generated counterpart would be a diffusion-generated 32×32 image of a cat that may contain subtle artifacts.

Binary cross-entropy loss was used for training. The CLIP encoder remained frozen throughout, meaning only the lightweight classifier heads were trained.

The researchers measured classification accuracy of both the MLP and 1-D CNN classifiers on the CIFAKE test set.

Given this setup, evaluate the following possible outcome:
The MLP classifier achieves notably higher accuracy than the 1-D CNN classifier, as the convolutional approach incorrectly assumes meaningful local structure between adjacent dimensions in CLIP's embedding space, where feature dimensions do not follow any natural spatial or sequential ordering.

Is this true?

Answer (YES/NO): NO